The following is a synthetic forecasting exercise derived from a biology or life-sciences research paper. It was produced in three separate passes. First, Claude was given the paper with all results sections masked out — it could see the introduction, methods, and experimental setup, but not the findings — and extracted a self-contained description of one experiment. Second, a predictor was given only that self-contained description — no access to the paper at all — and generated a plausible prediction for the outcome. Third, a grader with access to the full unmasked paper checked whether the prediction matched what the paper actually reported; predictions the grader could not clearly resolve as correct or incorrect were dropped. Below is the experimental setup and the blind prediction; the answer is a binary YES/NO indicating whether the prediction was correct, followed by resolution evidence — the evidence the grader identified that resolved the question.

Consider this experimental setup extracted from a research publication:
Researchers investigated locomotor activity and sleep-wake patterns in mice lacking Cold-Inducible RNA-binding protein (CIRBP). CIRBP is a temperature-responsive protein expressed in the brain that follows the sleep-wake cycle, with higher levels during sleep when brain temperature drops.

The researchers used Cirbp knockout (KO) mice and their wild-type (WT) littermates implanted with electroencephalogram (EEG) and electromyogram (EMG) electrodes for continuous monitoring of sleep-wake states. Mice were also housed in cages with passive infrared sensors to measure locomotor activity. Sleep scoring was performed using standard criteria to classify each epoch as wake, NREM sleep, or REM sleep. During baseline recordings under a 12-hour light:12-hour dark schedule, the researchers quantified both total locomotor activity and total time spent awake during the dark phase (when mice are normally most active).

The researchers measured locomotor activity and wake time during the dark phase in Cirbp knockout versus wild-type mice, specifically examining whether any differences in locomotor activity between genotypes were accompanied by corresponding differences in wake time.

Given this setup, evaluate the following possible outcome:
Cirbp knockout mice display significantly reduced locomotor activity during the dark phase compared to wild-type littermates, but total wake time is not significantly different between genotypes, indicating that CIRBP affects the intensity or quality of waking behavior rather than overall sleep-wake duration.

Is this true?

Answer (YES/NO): NO